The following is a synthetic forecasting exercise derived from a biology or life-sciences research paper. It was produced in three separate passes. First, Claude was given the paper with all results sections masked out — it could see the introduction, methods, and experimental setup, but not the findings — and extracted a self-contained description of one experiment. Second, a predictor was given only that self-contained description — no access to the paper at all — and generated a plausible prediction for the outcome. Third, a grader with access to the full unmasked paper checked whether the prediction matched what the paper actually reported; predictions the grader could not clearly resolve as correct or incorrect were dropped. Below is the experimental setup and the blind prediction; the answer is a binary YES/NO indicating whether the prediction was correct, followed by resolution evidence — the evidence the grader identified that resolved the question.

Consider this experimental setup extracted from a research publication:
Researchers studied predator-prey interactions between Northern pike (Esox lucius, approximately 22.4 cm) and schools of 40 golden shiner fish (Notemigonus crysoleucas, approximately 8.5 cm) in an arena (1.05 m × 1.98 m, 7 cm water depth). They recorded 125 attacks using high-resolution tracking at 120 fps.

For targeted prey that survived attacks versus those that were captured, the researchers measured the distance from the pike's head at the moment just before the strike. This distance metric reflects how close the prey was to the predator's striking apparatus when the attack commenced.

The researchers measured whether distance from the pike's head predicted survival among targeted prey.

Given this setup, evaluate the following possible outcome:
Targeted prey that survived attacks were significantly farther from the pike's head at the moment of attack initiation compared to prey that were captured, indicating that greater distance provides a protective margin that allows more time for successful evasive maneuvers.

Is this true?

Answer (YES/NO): YES